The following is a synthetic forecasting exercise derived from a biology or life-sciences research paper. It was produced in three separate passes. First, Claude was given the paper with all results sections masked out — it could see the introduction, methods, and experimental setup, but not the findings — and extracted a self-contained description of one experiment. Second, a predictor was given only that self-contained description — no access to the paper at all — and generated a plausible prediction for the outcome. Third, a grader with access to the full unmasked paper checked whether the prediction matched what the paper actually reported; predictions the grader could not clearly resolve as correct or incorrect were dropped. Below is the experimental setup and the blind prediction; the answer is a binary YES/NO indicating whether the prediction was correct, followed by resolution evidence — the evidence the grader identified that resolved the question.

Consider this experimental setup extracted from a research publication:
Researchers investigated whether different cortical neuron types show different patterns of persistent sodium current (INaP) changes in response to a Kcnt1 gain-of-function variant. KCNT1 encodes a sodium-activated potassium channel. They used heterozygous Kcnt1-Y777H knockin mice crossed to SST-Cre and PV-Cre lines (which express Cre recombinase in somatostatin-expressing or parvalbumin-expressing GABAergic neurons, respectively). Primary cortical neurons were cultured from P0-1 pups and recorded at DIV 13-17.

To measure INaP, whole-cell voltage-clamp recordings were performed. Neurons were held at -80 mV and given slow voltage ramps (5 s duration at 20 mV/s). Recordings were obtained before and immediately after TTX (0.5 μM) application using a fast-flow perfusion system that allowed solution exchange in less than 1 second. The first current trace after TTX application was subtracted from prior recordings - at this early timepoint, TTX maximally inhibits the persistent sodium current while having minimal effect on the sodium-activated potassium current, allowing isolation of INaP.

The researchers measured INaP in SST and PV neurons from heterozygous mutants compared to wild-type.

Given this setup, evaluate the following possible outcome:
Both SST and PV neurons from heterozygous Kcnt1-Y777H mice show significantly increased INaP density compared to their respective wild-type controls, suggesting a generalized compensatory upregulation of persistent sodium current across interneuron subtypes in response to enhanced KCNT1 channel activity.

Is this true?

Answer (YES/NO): NO